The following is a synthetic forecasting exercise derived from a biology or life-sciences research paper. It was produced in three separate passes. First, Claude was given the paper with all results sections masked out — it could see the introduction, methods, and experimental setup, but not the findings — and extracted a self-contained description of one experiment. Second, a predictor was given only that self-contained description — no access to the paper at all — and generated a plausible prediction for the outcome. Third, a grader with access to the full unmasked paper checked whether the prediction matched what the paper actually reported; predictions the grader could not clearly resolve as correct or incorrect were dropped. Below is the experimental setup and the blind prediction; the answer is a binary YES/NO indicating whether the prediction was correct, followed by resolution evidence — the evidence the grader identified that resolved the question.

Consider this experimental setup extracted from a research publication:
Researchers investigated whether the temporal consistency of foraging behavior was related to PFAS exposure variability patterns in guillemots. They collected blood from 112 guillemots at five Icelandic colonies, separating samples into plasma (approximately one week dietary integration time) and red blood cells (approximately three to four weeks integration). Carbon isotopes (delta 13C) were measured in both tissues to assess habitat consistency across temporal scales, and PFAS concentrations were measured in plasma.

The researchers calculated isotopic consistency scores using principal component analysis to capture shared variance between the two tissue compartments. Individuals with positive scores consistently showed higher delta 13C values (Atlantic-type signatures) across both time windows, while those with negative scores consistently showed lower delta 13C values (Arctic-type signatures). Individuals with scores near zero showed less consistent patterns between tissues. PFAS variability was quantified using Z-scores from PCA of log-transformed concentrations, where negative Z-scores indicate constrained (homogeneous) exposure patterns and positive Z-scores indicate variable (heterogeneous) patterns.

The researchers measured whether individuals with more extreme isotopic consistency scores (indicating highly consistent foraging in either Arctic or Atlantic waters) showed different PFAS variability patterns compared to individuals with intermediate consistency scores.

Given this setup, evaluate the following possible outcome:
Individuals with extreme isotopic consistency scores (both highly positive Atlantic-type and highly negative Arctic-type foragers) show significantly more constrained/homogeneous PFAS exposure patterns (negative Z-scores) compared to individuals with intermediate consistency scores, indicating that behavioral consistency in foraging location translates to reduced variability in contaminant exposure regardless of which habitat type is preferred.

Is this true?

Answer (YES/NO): NO